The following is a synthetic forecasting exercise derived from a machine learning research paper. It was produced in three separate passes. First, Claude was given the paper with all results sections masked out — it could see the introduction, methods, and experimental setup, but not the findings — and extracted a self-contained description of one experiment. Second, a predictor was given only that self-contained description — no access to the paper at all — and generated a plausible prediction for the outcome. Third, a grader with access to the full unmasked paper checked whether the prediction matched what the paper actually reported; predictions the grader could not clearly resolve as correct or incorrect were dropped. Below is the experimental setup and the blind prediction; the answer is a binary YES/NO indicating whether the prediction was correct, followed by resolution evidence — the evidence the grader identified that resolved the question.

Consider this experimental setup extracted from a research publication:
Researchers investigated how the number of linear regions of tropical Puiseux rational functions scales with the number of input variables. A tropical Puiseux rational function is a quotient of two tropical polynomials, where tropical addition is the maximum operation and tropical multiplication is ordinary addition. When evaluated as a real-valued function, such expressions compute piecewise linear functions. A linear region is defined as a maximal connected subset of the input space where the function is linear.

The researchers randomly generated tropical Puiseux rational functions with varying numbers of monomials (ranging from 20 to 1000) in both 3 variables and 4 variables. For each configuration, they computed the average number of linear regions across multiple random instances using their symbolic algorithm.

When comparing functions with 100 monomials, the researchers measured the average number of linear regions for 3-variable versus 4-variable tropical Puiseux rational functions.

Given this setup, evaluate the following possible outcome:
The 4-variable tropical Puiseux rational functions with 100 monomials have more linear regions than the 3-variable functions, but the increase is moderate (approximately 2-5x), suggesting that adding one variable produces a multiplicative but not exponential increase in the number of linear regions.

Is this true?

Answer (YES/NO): NO